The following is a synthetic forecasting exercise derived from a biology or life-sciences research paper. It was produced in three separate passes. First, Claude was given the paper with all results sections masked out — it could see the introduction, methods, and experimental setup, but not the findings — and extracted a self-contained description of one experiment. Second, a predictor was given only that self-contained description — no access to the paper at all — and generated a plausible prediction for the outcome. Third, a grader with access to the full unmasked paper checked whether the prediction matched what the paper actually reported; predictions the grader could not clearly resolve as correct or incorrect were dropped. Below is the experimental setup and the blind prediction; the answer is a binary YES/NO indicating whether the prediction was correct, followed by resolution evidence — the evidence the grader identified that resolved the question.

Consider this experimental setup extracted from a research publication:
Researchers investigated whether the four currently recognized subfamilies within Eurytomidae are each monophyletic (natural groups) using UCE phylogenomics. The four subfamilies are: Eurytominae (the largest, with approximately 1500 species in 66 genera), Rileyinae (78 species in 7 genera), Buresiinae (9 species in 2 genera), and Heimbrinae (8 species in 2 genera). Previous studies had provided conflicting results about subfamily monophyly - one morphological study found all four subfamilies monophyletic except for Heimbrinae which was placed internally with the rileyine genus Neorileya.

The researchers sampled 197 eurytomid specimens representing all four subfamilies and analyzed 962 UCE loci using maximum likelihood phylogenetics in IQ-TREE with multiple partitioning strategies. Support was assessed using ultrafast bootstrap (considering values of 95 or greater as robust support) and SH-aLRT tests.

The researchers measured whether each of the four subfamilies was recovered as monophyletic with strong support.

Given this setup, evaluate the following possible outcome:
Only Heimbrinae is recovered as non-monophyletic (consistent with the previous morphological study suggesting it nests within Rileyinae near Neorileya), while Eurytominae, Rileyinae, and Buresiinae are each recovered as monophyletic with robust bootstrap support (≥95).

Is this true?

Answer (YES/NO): NO